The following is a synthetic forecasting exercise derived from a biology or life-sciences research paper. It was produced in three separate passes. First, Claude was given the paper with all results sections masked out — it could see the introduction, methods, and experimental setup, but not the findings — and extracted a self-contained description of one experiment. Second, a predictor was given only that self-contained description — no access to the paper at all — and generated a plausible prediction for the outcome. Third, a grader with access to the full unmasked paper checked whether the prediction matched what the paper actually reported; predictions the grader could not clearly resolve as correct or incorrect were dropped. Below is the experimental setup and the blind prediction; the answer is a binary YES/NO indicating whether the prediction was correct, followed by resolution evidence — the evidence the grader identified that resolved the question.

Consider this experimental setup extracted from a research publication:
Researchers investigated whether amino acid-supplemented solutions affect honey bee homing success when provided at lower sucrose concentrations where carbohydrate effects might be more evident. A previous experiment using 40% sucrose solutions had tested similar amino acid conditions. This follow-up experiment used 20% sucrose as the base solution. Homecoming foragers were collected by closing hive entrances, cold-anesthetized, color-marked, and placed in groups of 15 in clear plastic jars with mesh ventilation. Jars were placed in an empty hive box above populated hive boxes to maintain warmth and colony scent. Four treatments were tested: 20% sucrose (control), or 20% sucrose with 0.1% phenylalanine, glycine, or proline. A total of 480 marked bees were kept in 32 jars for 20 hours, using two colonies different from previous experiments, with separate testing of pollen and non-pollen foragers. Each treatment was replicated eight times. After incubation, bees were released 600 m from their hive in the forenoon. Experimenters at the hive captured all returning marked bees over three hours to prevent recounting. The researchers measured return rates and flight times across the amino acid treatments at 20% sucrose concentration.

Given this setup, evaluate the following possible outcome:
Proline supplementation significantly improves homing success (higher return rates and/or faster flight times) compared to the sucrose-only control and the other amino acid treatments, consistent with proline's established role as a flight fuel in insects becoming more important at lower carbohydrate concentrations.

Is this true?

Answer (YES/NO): NO